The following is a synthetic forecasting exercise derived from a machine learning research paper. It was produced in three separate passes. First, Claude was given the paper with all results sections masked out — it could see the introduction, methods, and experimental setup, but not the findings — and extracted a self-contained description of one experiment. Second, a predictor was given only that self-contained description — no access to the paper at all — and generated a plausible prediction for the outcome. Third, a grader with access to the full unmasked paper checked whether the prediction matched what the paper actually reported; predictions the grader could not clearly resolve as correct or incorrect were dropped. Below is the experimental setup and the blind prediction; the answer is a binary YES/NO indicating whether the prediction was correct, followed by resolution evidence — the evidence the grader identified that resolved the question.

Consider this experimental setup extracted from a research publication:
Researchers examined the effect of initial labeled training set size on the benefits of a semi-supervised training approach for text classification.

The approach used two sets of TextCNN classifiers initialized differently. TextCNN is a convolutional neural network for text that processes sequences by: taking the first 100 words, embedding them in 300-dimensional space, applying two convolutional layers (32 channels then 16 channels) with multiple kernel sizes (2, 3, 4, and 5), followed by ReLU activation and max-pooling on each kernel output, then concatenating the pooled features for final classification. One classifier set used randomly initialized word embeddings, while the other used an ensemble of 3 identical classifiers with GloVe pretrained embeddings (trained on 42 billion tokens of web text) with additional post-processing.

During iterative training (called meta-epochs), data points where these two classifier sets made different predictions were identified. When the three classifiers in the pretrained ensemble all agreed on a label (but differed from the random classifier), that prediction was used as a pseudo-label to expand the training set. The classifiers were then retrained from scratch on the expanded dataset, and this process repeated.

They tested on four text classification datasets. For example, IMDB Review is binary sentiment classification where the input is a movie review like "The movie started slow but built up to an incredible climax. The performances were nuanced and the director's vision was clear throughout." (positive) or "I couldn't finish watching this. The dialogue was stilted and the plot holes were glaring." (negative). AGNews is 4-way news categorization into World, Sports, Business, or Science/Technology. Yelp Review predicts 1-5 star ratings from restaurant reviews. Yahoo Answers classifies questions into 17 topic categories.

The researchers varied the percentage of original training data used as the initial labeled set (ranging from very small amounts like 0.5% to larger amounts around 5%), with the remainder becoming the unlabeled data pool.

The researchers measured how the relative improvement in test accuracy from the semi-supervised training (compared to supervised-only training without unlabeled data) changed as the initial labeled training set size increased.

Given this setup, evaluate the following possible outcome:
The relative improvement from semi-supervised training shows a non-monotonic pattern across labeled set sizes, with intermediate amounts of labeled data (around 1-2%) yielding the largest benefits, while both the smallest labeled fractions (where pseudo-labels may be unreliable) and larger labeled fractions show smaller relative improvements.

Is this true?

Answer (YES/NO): NO